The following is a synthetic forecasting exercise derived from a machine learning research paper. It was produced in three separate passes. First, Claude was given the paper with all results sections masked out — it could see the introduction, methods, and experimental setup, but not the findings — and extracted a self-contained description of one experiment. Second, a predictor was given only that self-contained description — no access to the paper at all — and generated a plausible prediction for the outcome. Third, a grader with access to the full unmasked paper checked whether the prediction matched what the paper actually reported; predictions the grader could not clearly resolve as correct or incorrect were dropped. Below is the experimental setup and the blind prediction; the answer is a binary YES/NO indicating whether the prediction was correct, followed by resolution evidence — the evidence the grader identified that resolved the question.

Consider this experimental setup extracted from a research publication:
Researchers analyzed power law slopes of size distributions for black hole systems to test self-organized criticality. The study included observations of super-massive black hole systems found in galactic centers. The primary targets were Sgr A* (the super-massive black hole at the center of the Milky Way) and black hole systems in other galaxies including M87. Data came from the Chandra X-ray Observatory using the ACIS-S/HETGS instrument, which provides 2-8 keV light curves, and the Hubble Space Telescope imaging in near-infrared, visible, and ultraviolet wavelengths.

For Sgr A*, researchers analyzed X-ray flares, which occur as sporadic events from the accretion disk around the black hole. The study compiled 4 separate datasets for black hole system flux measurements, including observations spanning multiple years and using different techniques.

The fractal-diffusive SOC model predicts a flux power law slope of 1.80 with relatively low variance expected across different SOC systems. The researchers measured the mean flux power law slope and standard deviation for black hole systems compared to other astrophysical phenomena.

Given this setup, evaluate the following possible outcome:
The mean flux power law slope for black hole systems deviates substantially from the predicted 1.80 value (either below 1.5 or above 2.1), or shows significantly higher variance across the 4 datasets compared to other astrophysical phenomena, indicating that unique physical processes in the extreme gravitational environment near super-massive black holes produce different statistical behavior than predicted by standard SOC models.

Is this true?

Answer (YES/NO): NO